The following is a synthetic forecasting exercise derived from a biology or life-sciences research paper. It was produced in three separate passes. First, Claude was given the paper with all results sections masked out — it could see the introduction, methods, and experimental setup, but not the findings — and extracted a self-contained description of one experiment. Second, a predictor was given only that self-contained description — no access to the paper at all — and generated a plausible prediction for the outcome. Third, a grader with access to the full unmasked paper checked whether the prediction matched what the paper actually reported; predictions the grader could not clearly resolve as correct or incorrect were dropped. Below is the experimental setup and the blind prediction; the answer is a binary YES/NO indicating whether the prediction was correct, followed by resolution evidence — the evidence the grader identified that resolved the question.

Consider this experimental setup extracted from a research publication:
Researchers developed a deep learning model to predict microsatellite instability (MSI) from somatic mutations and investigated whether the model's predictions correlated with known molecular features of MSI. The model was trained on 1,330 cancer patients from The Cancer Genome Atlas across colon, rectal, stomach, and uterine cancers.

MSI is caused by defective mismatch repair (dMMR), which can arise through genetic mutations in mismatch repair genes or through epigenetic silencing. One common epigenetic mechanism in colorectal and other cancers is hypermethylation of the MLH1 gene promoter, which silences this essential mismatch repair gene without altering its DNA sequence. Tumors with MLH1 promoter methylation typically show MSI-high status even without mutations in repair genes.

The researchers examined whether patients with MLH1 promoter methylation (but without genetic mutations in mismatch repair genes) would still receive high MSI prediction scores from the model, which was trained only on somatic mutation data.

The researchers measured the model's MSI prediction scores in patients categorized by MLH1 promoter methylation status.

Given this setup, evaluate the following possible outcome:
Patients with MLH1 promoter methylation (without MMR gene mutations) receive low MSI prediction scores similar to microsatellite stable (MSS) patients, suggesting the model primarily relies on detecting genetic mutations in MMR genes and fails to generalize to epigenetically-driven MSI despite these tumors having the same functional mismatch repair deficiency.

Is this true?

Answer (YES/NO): NO